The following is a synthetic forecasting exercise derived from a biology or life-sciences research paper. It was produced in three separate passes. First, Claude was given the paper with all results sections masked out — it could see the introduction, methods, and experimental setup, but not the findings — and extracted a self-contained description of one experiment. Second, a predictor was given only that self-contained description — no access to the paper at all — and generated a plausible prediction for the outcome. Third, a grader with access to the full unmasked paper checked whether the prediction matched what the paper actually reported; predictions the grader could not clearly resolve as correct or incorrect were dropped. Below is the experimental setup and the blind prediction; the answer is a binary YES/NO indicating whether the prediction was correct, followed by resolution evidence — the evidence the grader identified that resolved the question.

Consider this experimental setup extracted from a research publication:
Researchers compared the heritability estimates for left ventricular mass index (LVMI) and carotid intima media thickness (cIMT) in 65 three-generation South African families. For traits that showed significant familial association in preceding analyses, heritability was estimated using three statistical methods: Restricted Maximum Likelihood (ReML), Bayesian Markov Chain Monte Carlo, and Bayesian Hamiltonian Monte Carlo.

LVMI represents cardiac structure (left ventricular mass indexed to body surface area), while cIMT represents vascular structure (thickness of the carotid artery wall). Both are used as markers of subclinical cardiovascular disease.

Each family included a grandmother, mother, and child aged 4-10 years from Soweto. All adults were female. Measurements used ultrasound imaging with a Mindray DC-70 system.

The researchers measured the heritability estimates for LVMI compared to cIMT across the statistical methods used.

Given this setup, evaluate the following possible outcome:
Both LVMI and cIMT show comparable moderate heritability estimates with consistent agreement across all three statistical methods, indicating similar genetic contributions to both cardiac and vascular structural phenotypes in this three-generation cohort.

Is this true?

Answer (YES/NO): NO